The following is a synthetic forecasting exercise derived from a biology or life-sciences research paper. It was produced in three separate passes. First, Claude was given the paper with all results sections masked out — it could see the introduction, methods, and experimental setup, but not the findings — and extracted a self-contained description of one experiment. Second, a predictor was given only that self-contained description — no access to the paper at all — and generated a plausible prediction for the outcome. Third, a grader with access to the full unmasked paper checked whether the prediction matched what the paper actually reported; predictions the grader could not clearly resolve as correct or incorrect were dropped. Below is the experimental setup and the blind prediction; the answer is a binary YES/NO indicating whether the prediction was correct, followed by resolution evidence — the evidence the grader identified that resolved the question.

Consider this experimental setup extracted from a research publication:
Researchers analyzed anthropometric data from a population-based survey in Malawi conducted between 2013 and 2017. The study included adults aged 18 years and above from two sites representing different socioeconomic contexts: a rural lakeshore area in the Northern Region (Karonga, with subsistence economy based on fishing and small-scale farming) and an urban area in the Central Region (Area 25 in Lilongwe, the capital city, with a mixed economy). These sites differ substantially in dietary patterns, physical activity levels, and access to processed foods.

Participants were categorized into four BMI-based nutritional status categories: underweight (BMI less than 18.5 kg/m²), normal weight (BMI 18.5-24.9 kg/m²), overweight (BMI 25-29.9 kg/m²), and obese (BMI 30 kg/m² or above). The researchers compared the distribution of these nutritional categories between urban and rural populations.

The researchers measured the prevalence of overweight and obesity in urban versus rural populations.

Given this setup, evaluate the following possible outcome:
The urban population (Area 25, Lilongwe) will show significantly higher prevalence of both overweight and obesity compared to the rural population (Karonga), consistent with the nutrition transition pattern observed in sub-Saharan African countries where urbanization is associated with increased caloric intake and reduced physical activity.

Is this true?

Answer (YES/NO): YES